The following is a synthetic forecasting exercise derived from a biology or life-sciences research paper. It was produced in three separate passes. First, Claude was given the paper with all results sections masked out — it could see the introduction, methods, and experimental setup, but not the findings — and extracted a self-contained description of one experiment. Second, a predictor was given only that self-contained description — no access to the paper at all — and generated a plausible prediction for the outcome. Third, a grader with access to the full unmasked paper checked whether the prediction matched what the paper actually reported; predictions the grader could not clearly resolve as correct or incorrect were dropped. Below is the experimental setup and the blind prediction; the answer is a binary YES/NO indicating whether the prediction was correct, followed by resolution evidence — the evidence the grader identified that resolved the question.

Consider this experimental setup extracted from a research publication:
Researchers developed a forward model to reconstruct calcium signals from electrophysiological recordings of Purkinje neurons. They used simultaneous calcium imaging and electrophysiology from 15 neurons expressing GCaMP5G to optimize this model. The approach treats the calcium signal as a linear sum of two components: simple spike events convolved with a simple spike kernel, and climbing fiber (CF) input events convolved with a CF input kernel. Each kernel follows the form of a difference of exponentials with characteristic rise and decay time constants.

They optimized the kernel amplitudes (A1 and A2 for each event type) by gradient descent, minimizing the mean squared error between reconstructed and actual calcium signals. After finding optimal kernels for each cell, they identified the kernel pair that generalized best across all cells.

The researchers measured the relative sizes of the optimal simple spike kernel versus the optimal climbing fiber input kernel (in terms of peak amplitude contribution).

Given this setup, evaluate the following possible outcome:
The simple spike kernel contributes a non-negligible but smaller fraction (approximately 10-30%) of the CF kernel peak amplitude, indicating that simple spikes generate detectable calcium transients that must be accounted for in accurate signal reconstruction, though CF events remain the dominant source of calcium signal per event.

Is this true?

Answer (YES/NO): YES